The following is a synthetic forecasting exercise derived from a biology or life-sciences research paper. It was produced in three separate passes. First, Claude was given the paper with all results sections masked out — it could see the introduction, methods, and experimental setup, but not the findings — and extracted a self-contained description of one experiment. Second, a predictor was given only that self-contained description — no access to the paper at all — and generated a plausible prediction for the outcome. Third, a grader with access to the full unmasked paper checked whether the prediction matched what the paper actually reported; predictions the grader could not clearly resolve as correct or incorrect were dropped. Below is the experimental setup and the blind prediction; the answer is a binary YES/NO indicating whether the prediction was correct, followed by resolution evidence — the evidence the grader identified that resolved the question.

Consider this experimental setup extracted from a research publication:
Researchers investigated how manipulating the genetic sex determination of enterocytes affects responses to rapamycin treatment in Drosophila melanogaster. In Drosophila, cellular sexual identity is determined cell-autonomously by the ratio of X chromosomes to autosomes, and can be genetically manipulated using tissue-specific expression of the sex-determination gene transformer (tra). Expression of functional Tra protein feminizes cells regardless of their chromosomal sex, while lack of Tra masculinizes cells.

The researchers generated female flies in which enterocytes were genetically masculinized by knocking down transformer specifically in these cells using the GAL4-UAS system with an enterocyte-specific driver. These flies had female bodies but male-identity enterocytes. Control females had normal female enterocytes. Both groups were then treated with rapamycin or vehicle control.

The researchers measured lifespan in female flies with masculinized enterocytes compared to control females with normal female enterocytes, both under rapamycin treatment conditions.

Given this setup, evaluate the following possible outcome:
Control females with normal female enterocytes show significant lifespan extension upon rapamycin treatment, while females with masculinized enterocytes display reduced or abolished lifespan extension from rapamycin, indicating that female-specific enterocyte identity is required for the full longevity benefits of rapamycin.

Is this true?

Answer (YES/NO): YES